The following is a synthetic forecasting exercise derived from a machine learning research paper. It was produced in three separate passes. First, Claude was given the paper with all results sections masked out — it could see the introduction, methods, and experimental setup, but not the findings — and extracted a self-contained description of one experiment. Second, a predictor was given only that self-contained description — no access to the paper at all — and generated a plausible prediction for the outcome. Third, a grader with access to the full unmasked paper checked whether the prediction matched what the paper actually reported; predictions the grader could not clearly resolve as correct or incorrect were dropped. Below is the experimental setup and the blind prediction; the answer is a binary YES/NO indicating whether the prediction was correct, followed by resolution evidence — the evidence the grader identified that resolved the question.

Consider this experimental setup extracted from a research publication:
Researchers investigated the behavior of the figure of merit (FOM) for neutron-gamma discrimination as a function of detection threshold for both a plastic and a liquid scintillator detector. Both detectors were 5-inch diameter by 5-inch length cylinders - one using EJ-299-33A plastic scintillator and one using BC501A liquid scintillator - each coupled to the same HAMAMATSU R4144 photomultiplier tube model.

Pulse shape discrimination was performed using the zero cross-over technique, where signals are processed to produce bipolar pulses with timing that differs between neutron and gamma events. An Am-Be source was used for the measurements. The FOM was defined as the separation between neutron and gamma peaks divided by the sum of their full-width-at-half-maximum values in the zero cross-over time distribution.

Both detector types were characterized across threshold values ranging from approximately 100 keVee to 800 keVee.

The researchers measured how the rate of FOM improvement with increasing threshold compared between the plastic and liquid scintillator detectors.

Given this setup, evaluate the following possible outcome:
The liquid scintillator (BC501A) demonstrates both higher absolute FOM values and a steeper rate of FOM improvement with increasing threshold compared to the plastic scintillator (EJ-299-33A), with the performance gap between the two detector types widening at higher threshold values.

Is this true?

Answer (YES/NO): NO